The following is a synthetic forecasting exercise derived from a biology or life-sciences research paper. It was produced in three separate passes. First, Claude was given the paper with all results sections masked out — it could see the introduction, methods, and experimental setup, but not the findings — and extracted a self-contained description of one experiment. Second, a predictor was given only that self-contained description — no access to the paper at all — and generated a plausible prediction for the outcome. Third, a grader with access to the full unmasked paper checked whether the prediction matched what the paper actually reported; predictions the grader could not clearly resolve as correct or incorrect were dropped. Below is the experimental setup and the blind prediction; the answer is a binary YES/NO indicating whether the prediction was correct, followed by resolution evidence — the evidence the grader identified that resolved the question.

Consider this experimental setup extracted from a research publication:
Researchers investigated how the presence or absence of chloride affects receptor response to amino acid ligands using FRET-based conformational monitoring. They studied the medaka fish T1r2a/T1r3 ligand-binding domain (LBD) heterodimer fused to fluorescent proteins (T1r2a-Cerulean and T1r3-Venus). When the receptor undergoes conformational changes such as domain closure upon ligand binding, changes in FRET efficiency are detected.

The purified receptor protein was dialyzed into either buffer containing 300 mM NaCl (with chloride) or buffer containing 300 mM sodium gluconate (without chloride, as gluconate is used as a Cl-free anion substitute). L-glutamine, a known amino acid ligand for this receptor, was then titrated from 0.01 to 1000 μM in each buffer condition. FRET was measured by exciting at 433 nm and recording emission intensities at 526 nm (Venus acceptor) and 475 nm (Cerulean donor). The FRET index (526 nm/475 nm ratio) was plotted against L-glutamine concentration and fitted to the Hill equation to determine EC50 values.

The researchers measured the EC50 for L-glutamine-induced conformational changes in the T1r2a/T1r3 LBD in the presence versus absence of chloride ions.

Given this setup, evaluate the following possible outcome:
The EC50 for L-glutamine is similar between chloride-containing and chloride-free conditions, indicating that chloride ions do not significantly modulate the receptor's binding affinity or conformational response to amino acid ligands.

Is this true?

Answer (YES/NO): YES